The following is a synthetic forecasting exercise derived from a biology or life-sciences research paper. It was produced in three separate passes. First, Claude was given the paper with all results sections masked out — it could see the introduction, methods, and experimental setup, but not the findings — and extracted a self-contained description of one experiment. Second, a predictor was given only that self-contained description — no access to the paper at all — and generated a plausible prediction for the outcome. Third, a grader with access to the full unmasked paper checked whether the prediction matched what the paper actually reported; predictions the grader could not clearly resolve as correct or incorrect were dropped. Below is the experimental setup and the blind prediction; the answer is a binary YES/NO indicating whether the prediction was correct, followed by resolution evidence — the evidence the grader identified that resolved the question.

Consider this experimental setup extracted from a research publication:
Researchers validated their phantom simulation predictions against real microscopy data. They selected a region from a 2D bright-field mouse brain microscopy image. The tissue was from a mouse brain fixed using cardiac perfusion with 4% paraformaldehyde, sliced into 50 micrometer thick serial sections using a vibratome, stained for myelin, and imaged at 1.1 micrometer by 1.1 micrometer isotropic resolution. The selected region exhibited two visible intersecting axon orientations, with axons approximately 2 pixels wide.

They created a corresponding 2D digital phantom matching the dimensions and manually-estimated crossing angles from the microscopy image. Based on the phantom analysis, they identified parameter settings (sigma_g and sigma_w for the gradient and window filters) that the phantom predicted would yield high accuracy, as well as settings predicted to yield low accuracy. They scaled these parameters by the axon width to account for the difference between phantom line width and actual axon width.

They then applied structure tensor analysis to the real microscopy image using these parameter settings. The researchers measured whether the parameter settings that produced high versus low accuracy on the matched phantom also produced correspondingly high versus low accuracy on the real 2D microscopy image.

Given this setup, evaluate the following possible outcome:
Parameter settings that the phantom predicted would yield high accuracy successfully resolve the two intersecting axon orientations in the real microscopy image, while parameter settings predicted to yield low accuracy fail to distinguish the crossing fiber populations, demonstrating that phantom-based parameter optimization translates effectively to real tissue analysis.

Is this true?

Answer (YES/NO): YES